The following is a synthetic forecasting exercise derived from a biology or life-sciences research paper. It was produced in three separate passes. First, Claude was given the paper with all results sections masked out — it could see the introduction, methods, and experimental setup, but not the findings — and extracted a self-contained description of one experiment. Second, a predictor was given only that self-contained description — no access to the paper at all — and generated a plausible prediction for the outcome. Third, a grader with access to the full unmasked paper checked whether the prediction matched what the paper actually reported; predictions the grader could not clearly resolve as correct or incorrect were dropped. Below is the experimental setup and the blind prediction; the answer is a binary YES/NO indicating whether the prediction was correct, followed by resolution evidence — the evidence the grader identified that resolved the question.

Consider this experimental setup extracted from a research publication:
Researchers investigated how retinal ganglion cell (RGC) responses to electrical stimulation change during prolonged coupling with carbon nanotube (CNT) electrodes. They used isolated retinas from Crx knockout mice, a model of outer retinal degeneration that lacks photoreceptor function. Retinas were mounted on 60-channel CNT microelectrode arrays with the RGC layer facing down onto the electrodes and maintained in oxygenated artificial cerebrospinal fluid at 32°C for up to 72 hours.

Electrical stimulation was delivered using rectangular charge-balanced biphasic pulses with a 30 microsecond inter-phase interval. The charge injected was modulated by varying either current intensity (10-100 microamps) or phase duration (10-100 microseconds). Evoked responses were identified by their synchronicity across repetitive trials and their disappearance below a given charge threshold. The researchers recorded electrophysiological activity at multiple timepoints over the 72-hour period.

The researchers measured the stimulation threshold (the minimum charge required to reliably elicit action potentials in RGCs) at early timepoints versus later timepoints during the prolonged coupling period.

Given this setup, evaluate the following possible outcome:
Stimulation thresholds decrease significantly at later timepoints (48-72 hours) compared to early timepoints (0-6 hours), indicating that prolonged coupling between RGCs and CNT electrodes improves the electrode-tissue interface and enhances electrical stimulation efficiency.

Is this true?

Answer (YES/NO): YES